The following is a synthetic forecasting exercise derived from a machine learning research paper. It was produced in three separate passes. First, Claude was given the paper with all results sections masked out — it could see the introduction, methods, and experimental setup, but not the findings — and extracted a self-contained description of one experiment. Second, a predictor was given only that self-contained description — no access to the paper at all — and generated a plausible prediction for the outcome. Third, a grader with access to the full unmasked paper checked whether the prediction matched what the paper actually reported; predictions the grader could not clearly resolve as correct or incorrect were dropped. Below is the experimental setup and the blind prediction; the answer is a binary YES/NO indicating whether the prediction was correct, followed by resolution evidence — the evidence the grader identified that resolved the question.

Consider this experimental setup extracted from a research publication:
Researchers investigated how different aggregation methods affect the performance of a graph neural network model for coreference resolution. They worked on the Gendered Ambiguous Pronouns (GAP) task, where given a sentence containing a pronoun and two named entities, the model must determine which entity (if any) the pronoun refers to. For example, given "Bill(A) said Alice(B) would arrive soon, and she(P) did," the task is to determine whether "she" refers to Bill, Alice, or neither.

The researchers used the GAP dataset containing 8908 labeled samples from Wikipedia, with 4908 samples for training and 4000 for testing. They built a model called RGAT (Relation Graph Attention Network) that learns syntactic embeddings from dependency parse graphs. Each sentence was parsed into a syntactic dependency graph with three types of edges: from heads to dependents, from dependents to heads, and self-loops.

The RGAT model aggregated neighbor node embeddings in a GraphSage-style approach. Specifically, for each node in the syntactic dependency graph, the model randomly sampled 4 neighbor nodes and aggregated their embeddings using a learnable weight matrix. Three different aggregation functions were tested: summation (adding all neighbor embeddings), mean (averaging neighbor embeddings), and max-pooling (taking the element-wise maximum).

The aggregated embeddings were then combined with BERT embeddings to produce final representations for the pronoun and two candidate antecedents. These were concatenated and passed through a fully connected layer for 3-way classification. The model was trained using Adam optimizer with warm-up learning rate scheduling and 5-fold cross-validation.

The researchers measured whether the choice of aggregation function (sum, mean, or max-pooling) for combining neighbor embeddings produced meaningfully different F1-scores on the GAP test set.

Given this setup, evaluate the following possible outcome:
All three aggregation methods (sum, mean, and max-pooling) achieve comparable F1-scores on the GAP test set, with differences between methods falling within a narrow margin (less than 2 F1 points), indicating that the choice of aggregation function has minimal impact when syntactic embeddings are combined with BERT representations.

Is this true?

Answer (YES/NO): YES